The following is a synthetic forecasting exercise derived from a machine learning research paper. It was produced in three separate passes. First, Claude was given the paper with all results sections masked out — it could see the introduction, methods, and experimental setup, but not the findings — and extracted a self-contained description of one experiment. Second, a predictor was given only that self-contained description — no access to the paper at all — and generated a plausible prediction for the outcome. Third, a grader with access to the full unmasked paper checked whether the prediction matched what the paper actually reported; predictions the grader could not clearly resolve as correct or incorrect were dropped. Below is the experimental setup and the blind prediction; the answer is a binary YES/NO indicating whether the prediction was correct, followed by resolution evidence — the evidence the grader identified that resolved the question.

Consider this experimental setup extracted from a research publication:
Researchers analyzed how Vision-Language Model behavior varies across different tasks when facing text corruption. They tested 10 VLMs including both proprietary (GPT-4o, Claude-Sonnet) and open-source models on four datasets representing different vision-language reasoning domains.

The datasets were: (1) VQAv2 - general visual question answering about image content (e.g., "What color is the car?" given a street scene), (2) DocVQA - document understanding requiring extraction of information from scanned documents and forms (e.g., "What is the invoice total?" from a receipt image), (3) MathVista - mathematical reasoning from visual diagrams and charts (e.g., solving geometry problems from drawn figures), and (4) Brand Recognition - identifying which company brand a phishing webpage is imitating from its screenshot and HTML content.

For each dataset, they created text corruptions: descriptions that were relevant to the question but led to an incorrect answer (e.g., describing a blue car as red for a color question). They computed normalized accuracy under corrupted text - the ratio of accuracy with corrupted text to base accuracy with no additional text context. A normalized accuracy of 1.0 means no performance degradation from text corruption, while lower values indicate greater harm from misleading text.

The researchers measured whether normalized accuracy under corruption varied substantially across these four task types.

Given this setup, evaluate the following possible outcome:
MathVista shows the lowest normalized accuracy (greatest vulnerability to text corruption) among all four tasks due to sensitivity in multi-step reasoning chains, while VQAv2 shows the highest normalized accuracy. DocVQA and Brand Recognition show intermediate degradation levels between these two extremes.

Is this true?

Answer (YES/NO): NO